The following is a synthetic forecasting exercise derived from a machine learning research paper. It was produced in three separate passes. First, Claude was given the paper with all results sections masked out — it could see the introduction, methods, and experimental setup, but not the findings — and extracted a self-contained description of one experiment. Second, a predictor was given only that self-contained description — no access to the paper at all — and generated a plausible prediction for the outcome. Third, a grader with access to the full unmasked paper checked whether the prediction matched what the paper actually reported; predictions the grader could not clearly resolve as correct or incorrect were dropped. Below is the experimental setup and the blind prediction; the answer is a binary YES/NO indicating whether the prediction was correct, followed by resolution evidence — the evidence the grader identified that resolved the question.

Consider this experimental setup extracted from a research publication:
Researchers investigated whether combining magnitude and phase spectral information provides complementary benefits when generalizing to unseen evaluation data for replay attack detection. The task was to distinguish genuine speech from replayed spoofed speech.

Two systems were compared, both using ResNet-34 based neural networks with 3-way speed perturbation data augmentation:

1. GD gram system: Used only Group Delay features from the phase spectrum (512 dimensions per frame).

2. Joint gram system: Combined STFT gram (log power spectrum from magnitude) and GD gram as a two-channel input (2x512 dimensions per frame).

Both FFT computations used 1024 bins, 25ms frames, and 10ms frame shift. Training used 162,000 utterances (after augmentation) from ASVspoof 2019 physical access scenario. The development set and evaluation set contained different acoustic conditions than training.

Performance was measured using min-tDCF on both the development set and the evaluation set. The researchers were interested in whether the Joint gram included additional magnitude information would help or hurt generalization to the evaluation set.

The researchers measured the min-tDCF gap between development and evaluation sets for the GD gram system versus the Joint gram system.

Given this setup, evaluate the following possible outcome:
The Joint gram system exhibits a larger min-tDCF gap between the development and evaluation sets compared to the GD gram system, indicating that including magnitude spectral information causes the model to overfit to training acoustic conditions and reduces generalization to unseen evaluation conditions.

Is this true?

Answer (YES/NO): YES